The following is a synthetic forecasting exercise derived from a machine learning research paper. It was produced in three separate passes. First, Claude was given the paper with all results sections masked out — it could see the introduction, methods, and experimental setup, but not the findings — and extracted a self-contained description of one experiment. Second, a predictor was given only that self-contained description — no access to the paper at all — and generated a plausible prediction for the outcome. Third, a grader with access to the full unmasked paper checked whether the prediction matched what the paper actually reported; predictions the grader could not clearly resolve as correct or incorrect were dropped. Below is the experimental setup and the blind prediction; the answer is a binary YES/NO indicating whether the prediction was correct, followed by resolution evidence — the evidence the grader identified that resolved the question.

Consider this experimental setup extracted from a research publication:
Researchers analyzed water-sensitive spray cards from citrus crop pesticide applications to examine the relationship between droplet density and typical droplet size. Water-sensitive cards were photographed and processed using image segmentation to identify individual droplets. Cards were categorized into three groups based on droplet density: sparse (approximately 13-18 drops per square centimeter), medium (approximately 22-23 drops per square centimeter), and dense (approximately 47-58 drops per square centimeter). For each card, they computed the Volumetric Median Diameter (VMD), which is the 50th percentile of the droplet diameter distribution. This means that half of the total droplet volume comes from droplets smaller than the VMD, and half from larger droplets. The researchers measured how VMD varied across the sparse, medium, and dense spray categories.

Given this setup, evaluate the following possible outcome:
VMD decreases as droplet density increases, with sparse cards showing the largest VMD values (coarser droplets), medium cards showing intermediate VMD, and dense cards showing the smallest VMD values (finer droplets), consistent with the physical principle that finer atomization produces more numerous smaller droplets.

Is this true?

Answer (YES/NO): NO